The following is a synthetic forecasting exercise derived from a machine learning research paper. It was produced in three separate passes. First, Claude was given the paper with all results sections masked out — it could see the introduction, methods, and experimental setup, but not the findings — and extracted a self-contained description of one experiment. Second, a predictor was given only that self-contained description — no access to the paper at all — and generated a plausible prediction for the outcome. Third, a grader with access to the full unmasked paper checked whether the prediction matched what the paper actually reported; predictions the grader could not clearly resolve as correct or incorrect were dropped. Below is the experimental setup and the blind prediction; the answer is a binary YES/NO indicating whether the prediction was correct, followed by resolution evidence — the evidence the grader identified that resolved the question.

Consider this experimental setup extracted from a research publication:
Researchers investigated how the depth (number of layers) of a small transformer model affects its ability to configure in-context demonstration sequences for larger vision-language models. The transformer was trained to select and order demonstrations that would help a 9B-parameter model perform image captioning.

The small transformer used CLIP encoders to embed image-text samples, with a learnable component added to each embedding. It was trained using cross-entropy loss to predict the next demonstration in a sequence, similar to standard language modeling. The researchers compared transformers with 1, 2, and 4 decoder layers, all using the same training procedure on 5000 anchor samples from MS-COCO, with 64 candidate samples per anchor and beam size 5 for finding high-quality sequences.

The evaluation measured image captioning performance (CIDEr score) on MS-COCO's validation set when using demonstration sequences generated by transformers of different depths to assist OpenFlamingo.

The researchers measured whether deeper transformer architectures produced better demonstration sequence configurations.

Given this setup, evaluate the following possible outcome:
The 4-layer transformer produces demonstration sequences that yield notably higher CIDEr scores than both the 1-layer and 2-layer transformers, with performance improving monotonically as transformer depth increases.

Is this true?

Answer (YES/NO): NO